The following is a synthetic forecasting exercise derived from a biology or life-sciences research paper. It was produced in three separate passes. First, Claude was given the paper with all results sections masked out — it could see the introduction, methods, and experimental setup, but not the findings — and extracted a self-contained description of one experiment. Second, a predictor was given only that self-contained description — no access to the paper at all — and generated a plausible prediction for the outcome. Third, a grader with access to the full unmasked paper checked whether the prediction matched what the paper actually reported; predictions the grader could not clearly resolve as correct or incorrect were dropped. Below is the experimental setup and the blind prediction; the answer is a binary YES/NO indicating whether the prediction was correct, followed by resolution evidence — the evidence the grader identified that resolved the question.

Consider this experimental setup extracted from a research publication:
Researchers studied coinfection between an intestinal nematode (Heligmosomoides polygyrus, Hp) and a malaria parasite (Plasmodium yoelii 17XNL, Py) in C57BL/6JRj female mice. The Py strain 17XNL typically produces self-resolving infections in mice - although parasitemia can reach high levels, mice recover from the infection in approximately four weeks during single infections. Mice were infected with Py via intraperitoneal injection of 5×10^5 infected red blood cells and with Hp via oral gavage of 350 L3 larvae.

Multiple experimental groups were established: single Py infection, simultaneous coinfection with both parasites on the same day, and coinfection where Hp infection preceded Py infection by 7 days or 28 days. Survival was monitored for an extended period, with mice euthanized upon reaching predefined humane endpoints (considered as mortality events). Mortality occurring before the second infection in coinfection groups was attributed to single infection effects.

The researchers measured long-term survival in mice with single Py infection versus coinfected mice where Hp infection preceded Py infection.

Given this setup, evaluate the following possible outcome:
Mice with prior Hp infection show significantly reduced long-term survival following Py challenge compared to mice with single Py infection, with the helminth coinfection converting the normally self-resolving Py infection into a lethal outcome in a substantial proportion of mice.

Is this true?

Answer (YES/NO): YES